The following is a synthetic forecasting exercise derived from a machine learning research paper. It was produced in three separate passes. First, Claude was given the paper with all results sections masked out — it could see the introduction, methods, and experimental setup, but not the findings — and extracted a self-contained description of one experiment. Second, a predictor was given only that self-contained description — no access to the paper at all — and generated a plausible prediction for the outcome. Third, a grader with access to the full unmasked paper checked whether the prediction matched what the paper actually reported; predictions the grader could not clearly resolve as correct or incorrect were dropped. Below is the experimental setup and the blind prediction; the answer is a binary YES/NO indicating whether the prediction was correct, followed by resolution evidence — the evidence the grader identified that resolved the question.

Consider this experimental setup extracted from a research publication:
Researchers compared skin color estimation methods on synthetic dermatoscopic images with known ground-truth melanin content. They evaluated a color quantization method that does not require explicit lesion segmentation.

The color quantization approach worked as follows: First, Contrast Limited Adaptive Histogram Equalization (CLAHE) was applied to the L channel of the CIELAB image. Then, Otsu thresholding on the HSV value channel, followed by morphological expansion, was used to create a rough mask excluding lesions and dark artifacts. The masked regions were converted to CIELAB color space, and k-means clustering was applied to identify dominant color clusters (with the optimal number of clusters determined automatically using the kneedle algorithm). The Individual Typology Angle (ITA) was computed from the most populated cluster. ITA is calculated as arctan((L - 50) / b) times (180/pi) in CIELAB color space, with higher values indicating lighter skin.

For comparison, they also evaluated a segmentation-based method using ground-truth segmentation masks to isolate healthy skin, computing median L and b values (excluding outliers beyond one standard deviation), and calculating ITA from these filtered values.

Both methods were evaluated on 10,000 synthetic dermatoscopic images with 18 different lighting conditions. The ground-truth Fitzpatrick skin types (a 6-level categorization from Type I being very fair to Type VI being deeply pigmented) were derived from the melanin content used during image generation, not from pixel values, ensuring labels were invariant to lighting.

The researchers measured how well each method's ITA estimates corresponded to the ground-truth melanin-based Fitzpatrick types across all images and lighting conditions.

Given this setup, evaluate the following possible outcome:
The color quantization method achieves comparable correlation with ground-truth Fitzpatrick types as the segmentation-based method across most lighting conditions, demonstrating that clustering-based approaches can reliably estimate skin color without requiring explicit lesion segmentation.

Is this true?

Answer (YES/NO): YES